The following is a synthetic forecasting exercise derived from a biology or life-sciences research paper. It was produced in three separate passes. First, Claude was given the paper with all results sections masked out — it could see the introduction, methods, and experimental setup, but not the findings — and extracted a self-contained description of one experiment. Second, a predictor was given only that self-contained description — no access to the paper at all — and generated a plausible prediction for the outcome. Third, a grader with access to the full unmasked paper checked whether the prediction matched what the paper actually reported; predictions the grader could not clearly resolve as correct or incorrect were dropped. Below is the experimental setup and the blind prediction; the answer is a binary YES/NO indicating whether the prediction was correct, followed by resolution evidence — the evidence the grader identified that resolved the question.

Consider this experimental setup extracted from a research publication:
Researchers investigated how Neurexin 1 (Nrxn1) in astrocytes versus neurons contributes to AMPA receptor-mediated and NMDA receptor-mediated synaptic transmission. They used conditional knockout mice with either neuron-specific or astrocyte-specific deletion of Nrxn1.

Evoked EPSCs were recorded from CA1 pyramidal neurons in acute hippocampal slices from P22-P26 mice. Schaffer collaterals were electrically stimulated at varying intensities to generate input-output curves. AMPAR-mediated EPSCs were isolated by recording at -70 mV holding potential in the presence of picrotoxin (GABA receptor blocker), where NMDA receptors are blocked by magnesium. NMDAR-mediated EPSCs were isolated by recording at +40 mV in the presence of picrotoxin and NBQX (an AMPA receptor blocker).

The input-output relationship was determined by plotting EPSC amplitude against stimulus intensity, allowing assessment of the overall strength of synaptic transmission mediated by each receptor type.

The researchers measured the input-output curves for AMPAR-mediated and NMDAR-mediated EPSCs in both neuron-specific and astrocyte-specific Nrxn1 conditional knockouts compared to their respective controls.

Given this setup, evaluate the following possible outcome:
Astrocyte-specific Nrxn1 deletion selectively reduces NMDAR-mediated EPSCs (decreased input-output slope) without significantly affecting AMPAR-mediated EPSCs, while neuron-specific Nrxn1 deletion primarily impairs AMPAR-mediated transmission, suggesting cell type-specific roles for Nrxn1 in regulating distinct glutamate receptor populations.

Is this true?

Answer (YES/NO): NO